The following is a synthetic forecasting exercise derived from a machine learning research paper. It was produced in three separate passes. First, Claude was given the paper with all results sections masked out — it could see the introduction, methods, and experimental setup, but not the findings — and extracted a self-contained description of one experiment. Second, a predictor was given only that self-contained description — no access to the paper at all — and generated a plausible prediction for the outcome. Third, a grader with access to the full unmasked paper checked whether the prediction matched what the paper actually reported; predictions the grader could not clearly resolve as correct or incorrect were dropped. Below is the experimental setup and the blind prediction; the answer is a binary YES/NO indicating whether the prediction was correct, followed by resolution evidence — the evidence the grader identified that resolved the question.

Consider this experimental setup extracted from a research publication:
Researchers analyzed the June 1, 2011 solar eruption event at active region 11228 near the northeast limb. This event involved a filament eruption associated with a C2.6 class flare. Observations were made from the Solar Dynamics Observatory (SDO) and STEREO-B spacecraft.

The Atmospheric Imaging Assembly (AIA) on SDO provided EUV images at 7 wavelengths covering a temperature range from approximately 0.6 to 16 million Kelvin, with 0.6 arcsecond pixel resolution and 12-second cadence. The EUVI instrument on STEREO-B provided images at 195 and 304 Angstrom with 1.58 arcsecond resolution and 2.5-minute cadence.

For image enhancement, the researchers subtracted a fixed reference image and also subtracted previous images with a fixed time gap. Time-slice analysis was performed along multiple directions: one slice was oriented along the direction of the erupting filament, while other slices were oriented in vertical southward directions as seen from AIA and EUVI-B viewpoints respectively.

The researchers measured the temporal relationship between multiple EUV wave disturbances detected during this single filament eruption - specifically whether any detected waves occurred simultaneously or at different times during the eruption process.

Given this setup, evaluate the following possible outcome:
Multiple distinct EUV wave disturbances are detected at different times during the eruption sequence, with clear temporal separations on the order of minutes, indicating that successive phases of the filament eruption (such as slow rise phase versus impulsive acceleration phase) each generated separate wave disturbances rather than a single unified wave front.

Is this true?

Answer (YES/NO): NO